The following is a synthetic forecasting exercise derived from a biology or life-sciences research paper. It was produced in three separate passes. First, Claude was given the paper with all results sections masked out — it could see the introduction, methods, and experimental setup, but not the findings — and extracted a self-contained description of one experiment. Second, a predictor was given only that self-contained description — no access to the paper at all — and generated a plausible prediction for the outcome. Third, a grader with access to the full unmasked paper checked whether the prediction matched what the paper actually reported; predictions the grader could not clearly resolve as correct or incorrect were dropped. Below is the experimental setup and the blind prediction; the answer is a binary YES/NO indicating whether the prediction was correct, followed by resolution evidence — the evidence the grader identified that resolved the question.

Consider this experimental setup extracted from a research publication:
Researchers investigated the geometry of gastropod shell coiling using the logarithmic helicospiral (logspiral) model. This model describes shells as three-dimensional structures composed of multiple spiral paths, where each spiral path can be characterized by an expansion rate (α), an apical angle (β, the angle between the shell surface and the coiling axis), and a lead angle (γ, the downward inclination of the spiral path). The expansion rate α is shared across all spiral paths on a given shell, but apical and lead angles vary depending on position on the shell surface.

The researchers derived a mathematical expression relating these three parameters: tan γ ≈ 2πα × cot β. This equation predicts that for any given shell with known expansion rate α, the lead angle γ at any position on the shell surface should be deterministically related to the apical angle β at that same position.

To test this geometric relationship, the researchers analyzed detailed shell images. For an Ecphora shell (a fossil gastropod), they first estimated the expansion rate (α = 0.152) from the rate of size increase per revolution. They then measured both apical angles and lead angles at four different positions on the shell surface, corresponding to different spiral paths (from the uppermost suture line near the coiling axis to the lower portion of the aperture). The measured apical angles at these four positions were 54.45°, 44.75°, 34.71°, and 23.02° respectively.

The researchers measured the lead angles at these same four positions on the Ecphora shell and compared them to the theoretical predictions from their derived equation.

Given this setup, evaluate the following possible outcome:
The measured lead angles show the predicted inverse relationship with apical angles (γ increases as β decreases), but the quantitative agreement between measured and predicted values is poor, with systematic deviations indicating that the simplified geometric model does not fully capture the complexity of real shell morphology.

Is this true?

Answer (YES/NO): NO